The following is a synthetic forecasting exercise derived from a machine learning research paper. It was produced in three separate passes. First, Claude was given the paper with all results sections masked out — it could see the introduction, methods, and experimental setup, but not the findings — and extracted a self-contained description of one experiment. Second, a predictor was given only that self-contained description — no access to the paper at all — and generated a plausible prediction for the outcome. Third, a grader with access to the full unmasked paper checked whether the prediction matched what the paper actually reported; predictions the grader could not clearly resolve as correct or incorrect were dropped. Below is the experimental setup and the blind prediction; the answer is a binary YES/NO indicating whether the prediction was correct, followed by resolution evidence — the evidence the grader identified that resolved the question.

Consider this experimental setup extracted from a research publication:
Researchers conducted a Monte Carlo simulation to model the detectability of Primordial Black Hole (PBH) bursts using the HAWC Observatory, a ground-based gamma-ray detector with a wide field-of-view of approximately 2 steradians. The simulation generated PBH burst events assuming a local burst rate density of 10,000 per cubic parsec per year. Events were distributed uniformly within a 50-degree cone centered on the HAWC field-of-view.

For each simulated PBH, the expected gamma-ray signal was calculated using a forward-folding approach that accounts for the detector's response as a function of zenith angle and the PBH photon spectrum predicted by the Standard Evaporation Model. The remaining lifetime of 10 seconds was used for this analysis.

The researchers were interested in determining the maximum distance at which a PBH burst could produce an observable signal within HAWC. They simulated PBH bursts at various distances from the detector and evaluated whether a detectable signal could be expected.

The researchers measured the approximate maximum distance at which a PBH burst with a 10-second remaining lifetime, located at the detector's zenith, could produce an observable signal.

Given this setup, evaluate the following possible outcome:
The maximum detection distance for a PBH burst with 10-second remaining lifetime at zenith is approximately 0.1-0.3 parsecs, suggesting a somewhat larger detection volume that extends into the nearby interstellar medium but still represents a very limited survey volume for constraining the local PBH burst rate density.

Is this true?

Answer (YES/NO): NO